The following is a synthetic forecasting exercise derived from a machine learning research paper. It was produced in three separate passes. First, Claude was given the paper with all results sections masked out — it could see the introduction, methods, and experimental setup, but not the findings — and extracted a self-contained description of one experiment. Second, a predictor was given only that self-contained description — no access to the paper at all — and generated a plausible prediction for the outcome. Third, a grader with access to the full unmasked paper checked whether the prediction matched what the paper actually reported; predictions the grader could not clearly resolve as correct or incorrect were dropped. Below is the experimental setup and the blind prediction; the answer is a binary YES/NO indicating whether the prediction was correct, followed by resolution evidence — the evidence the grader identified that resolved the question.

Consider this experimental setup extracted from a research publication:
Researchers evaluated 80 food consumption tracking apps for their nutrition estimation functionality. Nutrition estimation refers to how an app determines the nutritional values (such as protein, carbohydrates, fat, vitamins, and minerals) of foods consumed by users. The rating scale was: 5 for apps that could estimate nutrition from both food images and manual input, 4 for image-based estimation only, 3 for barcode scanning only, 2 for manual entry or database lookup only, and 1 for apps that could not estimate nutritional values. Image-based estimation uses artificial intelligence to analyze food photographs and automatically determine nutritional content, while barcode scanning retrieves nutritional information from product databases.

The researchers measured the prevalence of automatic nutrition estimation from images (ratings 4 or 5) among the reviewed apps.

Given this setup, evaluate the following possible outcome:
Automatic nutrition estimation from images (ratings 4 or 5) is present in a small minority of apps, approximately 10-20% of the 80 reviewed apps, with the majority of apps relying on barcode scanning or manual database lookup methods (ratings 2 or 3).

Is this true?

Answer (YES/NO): NO